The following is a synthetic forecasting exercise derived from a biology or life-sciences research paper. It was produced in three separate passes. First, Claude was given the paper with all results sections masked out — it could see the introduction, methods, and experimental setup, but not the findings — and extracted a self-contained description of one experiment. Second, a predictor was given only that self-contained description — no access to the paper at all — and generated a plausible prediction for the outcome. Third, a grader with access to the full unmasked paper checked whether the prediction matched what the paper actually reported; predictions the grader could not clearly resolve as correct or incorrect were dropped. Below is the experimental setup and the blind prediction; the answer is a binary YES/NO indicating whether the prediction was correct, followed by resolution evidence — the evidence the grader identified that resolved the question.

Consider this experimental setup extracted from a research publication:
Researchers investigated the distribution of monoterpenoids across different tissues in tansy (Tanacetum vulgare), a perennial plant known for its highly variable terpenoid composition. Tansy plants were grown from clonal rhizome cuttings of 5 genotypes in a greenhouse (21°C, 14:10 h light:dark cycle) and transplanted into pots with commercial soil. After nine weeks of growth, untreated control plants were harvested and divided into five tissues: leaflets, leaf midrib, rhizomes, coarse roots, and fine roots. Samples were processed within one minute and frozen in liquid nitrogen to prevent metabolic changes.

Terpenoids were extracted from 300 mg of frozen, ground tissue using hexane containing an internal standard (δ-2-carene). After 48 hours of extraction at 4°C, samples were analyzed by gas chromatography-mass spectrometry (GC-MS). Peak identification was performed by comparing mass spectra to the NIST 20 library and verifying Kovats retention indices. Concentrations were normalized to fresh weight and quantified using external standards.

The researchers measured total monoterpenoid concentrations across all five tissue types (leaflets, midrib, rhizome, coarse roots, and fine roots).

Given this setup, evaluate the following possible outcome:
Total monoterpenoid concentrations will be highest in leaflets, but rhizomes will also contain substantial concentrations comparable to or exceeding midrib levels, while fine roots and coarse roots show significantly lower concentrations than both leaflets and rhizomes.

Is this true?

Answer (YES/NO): YES